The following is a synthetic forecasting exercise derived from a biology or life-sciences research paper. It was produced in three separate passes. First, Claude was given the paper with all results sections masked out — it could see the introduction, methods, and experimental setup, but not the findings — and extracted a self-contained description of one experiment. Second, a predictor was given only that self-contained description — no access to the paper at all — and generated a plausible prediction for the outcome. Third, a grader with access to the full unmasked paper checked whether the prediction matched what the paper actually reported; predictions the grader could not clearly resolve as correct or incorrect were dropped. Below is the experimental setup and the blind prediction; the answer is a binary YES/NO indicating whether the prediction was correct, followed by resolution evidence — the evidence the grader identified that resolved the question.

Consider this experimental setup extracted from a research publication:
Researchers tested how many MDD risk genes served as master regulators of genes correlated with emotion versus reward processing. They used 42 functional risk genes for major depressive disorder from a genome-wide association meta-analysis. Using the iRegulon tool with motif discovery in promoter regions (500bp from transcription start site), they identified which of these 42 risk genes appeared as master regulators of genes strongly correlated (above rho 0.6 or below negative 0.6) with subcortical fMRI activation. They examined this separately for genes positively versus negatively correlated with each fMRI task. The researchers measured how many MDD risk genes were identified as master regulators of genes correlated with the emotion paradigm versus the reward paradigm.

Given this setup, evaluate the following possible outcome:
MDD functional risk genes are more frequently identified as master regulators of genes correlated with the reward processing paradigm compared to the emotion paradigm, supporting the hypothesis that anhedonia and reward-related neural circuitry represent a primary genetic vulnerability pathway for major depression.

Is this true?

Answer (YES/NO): NO